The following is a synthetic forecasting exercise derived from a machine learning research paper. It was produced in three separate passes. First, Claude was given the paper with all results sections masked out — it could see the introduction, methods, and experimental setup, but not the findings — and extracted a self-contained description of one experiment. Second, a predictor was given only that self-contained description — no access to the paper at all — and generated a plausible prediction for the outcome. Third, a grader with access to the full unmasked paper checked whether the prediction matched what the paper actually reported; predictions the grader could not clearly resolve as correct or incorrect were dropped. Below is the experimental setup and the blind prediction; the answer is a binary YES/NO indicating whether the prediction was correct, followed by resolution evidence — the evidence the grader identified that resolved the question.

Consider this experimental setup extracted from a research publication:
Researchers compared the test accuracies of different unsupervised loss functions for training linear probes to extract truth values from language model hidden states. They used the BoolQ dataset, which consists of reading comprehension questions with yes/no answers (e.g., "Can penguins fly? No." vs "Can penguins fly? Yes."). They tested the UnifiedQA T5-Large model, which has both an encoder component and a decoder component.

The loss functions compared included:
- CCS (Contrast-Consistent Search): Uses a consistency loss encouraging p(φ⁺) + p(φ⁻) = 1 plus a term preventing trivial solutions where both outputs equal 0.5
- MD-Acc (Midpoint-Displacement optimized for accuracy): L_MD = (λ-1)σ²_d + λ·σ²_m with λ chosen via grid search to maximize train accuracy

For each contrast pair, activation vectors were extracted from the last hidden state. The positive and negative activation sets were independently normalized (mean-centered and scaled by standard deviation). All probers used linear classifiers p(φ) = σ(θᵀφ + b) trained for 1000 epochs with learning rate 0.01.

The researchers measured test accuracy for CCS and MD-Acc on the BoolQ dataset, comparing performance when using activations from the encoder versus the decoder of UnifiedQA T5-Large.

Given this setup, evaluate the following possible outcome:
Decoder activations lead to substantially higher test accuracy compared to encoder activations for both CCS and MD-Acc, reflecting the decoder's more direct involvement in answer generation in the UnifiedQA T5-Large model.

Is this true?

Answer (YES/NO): YES